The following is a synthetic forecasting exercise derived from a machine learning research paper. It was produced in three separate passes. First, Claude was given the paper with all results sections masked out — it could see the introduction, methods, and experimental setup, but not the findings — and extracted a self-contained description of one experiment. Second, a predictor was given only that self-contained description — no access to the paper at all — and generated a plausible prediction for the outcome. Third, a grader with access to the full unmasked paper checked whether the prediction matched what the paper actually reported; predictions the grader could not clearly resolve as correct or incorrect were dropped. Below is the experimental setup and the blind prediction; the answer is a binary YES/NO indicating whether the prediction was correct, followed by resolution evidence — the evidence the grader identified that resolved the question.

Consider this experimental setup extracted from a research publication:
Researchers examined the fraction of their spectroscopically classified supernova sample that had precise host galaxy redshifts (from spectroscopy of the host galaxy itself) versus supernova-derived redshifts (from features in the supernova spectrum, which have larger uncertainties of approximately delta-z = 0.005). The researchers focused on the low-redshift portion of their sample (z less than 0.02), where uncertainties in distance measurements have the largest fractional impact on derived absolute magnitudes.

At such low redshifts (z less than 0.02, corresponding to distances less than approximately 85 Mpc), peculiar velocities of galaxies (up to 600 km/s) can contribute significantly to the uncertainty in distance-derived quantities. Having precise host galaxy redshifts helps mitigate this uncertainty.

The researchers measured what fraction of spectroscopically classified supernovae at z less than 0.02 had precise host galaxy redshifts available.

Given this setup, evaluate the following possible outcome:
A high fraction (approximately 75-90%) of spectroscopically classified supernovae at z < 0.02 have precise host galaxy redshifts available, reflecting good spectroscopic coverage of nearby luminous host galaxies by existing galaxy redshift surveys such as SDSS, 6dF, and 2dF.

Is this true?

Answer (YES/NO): YES